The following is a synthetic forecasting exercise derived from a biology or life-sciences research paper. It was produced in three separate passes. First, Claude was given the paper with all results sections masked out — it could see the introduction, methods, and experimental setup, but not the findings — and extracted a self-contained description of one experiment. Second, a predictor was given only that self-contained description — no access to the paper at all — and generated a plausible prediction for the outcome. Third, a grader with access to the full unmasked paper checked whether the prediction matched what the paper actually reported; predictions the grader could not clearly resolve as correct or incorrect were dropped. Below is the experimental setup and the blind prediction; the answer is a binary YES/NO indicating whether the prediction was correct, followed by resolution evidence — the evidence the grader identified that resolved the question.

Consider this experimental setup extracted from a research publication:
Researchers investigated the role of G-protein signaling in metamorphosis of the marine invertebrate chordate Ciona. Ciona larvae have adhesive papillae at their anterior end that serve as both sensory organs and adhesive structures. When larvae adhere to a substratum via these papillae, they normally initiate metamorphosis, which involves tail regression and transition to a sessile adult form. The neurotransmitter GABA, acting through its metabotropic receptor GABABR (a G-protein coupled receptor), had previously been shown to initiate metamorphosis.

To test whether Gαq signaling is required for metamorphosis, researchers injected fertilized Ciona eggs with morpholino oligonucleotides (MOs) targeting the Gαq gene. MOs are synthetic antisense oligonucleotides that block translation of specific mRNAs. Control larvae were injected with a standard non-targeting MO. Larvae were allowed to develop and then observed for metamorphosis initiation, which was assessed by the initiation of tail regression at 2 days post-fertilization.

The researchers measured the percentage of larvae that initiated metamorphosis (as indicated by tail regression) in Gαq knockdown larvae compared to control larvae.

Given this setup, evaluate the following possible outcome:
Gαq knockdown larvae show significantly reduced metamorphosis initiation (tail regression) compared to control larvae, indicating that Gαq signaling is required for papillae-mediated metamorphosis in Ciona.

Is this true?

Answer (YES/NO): YES